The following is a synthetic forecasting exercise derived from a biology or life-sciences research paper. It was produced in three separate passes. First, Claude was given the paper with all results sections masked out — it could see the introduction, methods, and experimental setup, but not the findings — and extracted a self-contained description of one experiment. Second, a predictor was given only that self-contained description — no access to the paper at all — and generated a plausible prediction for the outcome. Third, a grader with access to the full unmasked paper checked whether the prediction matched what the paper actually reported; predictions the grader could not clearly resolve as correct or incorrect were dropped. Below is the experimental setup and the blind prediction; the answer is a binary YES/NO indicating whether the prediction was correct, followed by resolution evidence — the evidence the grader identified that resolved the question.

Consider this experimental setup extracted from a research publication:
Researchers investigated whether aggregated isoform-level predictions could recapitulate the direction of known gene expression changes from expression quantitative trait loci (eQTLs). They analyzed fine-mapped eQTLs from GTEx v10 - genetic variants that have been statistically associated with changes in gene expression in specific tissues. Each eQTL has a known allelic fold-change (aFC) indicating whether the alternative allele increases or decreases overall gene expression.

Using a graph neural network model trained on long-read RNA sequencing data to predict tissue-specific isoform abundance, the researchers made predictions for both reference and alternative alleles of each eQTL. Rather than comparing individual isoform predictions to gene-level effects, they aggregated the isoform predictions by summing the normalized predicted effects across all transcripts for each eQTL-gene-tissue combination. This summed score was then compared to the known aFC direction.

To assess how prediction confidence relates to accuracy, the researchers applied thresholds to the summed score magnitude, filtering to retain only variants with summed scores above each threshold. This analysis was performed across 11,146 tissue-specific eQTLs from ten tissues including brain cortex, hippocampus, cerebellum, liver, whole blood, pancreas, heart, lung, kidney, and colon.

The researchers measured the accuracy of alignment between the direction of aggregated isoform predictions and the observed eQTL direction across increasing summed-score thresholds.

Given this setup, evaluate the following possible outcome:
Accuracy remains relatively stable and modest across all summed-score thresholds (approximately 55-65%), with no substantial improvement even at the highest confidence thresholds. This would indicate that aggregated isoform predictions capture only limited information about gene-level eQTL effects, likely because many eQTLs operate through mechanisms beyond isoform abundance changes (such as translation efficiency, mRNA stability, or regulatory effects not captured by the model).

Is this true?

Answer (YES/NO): NO